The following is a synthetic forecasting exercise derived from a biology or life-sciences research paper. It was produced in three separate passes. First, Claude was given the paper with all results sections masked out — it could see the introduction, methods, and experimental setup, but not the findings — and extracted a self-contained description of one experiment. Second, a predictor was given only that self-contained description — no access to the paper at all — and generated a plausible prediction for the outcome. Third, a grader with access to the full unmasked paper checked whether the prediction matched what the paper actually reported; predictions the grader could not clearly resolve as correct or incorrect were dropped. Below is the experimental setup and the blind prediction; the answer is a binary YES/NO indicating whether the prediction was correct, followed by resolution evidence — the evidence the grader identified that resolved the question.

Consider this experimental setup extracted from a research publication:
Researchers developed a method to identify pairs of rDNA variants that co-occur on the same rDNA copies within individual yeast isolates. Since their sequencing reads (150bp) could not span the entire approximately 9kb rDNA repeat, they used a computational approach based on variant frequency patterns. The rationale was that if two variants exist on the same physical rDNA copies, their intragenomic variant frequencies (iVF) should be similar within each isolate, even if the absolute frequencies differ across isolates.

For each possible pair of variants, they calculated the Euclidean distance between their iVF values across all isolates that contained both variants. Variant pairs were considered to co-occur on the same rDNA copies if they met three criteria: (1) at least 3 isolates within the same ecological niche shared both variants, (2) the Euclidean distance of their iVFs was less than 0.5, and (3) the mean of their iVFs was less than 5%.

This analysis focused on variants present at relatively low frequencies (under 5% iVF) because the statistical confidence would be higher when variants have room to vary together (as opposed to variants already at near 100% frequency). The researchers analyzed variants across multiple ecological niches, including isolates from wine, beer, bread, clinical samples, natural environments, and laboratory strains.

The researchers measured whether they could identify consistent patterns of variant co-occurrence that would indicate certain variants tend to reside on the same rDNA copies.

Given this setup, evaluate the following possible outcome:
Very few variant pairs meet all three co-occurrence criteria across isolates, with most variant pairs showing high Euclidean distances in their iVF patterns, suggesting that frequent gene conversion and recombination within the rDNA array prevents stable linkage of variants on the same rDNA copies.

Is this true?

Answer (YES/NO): NO